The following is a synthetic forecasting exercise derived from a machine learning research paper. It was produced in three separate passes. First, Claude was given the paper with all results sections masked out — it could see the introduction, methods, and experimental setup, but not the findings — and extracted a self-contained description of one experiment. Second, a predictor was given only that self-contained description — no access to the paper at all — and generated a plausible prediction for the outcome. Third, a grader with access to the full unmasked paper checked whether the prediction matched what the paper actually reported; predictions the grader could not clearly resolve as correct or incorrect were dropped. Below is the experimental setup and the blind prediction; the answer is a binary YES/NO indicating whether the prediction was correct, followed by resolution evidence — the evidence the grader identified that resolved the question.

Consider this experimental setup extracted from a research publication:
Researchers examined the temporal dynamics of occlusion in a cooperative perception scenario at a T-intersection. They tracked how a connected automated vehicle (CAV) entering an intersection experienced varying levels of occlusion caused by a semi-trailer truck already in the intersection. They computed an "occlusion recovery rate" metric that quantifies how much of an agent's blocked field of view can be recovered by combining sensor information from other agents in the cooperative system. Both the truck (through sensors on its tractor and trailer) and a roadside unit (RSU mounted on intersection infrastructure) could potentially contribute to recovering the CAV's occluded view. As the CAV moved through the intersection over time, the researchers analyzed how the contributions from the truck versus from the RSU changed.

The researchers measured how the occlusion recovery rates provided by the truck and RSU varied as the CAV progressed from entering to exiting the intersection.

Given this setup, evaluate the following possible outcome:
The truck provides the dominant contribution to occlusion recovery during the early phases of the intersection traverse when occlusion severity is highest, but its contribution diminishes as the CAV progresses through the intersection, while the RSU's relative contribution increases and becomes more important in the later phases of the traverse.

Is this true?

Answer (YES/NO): YES